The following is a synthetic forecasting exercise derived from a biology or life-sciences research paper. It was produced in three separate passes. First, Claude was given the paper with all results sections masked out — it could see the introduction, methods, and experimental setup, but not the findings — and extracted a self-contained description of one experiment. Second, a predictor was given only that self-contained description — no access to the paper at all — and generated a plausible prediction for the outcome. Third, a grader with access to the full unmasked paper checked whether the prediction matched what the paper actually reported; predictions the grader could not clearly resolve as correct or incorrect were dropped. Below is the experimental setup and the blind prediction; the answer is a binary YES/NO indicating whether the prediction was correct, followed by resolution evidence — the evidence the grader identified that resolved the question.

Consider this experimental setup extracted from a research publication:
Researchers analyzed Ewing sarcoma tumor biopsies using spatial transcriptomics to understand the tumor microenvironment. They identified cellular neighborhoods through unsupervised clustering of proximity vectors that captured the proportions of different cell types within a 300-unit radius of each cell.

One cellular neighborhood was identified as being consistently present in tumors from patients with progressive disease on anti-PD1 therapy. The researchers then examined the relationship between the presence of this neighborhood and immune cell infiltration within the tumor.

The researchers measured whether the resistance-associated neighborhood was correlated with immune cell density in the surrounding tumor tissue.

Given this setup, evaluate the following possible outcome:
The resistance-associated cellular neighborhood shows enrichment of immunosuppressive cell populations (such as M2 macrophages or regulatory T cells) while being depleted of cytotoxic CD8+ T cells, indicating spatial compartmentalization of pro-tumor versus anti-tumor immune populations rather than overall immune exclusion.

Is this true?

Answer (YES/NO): NO